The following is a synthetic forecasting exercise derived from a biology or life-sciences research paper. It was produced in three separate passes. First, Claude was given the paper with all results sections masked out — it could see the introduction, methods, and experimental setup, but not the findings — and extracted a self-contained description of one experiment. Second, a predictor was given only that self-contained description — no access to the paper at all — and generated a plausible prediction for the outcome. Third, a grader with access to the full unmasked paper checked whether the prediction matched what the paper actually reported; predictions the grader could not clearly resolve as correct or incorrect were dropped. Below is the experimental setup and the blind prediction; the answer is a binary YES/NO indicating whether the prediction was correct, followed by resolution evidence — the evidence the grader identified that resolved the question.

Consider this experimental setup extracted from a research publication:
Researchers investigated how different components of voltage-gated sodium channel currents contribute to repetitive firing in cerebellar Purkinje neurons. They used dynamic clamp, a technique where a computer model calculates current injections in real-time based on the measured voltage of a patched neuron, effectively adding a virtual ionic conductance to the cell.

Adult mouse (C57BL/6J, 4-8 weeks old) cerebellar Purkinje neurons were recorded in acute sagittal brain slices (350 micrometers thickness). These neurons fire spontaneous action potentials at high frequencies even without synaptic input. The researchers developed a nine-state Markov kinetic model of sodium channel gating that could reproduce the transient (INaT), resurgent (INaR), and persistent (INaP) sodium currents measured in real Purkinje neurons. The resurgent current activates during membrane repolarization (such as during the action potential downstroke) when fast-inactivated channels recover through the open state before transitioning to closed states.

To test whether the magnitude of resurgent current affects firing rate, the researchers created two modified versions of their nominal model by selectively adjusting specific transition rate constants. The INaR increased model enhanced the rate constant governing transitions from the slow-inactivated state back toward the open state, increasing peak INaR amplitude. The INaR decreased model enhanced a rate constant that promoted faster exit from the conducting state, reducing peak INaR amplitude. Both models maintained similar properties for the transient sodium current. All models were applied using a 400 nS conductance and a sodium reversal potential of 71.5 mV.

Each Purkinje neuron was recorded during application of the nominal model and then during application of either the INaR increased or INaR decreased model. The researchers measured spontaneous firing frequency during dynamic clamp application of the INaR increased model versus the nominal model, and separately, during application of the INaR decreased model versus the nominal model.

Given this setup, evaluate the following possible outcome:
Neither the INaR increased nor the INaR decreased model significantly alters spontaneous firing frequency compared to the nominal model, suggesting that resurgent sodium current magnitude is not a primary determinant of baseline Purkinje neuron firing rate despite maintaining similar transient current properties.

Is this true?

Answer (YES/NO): NO